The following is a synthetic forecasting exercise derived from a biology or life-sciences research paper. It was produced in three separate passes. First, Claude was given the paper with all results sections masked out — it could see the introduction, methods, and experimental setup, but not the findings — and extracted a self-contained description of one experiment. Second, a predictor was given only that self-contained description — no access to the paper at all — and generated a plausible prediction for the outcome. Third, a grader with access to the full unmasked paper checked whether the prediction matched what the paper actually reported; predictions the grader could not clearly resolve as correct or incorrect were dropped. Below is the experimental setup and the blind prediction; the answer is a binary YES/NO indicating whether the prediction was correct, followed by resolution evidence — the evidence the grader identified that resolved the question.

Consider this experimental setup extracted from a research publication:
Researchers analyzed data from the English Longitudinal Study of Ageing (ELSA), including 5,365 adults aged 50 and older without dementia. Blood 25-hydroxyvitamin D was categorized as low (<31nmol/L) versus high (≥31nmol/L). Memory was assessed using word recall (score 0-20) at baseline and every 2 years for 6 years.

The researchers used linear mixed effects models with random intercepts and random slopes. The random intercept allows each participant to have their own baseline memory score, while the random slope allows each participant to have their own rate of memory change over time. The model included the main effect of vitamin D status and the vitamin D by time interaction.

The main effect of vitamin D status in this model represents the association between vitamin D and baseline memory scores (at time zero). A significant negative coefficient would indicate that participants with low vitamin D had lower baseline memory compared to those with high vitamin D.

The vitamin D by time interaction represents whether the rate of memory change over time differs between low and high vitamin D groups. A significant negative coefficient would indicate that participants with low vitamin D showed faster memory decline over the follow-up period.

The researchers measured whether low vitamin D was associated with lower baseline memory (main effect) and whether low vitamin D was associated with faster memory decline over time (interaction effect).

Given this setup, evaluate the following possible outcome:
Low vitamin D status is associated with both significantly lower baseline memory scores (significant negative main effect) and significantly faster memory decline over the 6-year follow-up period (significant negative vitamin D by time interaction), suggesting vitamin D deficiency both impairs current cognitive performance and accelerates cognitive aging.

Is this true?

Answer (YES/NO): NO